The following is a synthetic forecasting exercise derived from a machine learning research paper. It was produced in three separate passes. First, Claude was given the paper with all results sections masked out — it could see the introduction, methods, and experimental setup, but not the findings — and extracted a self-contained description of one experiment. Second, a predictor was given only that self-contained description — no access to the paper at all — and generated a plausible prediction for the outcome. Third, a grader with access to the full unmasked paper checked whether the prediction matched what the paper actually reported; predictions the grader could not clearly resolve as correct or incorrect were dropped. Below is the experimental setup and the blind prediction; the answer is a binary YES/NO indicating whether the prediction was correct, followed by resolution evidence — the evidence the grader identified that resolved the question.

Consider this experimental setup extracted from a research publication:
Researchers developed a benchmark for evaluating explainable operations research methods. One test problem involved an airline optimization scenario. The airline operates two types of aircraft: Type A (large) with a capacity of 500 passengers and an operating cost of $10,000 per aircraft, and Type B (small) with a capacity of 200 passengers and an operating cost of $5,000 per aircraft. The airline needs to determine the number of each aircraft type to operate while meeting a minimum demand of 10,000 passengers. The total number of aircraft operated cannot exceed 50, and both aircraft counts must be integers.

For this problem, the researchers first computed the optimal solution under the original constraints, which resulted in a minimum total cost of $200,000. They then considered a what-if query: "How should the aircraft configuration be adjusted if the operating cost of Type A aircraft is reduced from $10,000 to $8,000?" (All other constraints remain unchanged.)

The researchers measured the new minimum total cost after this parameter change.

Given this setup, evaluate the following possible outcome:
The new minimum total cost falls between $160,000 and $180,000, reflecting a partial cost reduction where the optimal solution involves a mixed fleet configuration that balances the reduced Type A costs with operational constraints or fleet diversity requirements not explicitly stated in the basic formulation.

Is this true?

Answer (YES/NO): NO